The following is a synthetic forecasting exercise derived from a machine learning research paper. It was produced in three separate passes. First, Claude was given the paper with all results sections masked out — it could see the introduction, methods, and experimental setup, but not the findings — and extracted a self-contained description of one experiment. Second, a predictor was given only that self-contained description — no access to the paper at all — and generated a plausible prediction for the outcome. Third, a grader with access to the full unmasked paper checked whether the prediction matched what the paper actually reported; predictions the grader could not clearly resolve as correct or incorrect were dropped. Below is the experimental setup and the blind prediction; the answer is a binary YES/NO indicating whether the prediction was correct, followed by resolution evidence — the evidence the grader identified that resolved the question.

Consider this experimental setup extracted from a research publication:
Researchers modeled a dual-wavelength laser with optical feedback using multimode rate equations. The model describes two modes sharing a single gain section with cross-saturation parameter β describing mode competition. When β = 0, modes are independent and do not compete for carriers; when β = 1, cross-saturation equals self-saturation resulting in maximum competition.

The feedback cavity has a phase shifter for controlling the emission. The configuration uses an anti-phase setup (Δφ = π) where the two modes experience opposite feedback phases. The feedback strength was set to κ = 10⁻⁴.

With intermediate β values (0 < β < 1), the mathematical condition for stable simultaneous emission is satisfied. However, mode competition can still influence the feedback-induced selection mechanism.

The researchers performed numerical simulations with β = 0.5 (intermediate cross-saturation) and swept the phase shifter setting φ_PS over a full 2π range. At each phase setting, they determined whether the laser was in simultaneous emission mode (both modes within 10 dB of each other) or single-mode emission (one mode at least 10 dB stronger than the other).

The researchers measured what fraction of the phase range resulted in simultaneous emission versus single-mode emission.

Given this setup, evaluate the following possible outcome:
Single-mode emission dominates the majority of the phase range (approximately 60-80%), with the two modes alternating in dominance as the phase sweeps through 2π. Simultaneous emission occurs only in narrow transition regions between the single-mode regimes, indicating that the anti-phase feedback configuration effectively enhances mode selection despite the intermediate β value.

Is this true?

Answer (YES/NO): NO